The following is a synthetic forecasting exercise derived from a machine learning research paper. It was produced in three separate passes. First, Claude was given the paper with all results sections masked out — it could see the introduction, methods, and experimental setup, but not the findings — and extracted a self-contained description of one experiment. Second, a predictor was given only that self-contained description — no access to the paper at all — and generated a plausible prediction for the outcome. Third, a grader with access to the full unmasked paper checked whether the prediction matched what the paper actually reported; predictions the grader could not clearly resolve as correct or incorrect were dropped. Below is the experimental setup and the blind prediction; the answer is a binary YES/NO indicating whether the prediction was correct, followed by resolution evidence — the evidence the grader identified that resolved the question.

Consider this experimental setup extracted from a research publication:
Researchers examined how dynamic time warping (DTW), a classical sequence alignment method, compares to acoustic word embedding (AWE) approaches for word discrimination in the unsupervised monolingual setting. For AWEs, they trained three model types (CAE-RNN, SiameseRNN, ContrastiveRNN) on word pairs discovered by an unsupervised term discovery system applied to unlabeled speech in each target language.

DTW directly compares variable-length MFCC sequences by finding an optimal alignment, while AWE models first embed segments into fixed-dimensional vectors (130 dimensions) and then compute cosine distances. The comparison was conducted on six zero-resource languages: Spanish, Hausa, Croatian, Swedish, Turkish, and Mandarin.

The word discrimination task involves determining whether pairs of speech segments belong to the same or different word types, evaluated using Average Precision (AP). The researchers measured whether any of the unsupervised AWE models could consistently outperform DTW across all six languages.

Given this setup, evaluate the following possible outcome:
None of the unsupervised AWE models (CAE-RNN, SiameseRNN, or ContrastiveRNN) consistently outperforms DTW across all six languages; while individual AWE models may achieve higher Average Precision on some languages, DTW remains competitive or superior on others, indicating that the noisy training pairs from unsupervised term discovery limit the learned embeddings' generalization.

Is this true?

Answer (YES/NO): NO